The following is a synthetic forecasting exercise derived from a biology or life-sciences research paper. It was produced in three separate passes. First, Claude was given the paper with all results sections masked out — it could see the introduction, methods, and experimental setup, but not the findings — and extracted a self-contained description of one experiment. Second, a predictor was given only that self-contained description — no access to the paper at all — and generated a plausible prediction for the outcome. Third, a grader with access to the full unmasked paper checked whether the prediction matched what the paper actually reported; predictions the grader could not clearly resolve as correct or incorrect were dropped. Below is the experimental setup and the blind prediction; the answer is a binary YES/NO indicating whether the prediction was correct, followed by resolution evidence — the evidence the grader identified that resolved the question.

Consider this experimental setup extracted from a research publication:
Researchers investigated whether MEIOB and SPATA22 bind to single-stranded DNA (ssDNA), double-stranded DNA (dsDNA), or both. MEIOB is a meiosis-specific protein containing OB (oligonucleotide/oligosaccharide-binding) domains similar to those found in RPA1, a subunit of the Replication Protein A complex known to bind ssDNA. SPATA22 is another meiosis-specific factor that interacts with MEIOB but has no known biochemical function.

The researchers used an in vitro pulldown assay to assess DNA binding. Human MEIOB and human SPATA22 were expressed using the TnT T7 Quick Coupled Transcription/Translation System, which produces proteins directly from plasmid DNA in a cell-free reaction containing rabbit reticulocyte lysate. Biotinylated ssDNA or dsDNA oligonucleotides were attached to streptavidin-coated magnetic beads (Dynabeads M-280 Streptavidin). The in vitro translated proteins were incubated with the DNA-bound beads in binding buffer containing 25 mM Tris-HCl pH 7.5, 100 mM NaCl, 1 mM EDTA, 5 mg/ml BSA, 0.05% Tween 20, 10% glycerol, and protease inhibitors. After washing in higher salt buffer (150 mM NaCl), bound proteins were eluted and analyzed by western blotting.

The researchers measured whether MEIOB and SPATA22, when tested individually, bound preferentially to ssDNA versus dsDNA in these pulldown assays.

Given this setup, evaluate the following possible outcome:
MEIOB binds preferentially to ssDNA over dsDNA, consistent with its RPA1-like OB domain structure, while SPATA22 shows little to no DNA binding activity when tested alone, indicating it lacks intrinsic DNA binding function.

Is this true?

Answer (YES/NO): NO